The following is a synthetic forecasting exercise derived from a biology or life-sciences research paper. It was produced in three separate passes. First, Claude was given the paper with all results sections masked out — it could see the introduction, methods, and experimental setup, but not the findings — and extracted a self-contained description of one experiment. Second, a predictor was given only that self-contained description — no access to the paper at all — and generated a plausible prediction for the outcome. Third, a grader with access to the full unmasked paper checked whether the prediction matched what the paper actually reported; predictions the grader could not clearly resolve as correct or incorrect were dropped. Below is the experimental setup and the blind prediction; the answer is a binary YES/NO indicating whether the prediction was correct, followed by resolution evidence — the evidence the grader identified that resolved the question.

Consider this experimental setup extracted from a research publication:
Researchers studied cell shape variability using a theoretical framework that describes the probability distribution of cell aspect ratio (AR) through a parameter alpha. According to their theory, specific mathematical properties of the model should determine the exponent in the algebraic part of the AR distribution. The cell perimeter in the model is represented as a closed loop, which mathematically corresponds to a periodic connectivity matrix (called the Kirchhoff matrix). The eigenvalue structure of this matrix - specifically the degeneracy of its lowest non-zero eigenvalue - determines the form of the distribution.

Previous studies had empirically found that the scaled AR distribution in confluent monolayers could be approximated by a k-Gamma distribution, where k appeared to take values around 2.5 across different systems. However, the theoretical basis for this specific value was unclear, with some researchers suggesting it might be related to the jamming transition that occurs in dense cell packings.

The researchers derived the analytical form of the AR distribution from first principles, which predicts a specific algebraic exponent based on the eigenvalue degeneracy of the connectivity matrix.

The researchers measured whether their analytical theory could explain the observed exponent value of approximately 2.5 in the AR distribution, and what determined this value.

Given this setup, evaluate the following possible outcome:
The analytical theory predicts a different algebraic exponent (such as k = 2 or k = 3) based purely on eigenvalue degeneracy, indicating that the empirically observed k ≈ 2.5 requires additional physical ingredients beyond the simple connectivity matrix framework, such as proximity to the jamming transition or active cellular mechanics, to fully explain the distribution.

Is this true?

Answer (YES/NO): NO